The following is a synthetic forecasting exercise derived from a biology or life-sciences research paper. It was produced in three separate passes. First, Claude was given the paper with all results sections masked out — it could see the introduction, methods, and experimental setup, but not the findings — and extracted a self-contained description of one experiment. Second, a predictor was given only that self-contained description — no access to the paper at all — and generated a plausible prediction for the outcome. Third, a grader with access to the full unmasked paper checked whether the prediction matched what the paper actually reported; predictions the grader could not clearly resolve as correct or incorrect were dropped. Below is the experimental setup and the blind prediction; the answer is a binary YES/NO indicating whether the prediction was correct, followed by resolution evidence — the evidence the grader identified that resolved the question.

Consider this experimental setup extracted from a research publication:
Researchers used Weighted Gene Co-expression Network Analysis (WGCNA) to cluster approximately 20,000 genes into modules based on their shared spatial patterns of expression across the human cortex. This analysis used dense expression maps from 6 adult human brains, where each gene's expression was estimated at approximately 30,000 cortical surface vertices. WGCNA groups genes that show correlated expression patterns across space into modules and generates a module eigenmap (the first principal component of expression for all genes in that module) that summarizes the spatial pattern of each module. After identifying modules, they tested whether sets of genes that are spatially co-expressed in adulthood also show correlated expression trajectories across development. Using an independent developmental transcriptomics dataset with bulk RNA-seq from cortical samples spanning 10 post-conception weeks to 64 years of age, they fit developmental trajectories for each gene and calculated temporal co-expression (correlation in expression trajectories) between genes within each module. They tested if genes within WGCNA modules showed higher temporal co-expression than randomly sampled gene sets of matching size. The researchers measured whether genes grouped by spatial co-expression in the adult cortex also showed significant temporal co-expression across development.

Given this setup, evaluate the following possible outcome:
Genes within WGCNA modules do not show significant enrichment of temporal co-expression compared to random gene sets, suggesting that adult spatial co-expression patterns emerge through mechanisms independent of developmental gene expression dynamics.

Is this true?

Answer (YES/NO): NO